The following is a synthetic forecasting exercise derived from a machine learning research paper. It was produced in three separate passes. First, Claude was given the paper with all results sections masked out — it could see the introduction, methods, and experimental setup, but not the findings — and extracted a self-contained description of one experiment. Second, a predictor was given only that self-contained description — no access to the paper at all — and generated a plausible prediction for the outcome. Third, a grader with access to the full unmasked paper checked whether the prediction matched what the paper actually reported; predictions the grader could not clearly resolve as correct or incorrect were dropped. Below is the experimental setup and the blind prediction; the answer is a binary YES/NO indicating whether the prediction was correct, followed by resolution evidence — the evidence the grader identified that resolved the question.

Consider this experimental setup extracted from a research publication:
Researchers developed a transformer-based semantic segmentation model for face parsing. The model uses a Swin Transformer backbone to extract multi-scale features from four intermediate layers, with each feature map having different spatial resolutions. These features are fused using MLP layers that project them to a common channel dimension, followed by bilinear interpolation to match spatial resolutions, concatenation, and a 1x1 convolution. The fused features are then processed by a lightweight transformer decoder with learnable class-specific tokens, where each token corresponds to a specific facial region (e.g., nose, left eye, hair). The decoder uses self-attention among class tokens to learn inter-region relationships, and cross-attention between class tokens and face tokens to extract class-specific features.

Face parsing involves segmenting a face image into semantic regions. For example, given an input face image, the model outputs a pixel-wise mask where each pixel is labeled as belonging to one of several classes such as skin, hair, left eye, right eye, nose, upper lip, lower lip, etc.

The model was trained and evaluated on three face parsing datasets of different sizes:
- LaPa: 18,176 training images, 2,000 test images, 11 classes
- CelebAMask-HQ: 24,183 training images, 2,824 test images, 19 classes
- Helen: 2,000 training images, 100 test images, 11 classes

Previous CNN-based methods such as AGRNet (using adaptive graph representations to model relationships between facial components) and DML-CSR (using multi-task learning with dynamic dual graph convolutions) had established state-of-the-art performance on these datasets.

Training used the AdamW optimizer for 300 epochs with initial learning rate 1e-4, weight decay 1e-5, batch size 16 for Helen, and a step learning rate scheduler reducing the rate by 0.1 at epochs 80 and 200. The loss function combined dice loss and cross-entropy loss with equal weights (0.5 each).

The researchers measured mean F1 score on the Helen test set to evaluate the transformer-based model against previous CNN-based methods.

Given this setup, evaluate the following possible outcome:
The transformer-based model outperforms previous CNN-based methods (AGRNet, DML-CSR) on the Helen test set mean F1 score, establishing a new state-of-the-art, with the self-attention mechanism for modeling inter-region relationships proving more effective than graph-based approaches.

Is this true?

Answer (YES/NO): NO